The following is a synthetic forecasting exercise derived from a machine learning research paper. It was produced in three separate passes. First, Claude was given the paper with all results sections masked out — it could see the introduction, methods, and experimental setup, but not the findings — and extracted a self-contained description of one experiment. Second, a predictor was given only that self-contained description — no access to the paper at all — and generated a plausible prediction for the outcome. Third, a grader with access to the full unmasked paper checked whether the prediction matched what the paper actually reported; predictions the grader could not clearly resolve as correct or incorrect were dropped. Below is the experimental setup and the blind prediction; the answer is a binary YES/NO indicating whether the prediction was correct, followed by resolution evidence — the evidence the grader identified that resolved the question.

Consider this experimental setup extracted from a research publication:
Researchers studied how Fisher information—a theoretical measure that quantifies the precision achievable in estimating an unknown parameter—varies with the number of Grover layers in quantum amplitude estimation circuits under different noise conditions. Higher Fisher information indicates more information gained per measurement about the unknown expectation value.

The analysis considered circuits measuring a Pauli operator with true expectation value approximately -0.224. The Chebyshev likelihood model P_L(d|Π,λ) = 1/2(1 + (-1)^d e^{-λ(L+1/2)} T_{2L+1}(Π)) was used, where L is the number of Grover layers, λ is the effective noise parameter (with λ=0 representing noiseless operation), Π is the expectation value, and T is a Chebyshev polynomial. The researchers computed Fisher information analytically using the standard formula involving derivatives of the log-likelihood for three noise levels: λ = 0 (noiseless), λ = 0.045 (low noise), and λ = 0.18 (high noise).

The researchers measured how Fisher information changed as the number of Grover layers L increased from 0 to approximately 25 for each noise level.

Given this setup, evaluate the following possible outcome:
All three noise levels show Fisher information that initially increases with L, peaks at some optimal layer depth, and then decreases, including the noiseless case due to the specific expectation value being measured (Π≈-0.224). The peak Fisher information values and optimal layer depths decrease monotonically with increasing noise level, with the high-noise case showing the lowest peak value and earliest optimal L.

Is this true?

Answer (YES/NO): NO